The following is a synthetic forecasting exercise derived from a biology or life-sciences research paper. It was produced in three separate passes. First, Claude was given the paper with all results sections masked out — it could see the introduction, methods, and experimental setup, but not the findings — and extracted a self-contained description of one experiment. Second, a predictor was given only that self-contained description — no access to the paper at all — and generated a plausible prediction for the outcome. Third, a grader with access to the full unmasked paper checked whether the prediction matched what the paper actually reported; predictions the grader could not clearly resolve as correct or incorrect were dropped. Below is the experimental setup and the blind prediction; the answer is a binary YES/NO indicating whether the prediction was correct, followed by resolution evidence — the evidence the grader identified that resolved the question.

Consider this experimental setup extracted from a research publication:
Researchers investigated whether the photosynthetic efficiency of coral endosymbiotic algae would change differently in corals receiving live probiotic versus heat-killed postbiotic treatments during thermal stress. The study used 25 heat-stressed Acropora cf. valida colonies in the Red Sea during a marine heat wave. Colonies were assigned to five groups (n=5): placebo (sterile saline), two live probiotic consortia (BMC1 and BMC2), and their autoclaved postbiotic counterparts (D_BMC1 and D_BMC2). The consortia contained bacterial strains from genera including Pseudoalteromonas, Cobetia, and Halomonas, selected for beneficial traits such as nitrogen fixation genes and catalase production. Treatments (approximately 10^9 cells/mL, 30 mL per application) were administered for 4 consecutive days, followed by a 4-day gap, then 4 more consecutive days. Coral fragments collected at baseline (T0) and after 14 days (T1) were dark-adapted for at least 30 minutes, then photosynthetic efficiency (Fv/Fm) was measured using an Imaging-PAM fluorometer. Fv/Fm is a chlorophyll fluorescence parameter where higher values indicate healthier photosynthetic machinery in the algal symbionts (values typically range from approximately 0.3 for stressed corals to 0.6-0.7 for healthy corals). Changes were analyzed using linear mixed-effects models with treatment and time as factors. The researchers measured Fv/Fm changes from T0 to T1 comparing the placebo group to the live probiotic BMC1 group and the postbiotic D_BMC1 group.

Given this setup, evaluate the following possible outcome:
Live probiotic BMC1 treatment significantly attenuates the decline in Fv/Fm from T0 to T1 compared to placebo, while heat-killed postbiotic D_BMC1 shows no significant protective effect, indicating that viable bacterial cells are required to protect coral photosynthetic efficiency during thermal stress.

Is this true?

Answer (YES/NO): YES